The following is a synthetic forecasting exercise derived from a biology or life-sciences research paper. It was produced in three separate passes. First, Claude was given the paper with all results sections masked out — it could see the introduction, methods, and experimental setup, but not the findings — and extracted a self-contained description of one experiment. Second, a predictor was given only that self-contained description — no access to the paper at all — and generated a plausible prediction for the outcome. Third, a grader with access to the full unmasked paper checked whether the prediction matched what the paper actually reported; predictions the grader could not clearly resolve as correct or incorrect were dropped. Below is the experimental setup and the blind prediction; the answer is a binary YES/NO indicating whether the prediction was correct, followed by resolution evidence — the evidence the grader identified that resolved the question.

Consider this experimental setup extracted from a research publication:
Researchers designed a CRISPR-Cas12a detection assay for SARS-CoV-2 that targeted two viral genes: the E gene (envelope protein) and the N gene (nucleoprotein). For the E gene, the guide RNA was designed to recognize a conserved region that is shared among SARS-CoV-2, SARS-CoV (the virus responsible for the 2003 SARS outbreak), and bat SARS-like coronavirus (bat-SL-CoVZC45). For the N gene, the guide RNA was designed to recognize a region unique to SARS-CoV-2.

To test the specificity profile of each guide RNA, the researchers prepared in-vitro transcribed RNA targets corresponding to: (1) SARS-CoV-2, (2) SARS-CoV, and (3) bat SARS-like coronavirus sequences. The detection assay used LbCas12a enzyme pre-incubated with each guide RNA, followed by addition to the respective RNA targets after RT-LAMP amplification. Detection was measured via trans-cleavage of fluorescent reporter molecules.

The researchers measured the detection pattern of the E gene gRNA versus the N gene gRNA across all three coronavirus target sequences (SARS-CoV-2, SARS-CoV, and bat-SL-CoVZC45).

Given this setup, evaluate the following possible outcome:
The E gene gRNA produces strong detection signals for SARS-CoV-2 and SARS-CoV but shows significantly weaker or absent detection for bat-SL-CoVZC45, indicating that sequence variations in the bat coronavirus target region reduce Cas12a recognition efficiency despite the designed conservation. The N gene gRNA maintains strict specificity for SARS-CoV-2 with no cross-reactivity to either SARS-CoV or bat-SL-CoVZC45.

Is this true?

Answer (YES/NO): NO